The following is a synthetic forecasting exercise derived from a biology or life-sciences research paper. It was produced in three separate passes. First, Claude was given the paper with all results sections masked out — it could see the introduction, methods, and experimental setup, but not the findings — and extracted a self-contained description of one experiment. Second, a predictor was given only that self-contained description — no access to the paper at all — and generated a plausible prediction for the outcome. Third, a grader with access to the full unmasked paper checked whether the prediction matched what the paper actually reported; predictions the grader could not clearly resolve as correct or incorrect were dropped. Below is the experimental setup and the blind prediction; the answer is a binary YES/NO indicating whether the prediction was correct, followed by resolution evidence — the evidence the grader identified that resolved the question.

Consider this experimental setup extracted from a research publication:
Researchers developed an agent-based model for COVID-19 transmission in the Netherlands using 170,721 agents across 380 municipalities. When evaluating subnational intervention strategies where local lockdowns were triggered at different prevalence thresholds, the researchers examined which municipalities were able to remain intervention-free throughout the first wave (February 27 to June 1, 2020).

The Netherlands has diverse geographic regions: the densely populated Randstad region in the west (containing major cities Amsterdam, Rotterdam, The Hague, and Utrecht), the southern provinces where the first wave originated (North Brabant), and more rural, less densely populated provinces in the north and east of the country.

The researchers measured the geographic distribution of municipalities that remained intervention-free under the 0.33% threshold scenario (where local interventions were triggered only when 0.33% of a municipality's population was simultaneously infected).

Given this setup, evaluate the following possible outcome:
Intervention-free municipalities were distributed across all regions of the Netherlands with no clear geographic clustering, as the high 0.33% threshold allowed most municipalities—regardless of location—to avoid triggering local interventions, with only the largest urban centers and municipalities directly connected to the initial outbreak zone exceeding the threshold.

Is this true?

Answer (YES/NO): NO